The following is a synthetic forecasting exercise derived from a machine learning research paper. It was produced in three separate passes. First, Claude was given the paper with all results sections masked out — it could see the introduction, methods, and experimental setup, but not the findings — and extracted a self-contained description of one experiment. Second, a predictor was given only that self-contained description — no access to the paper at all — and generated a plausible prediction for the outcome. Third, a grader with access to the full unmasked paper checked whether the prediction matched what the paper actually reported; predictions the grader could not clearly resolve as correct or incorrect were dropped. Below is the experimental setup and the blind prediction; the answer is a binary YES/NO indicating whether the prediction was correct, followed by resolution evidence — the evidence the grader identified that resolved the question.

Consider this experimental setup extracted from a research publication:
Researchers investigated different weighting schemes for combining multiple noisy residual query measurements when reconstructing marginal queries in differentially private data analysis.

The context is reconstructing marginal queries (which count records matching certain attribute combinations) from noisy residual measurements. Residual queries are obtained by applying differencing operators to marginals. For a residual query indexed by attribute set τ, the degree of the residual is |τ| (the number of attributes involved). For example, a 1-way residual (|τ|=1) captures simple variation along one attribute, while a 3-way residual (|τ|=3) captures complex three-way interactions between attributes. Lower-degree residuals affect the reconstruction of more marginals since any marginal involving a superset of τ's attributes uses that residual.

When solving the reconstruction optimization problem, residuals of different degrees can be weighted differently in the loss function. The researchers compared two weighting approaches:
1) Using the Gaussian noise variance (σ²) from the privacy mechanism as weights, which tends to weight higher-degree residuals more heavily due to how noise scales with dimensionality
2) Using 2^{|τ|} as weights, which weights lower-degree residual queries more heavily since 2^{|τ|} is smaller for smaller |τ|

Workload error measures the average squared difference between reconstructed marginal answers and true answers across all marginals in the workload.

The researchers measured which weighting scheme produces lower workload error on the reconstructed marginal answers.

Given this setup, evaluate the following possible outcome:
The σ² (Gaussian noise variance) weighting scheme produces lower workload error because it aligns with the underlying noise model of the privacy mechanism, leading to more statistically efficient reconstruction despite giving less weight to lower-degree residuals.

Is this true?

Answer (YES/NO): NO